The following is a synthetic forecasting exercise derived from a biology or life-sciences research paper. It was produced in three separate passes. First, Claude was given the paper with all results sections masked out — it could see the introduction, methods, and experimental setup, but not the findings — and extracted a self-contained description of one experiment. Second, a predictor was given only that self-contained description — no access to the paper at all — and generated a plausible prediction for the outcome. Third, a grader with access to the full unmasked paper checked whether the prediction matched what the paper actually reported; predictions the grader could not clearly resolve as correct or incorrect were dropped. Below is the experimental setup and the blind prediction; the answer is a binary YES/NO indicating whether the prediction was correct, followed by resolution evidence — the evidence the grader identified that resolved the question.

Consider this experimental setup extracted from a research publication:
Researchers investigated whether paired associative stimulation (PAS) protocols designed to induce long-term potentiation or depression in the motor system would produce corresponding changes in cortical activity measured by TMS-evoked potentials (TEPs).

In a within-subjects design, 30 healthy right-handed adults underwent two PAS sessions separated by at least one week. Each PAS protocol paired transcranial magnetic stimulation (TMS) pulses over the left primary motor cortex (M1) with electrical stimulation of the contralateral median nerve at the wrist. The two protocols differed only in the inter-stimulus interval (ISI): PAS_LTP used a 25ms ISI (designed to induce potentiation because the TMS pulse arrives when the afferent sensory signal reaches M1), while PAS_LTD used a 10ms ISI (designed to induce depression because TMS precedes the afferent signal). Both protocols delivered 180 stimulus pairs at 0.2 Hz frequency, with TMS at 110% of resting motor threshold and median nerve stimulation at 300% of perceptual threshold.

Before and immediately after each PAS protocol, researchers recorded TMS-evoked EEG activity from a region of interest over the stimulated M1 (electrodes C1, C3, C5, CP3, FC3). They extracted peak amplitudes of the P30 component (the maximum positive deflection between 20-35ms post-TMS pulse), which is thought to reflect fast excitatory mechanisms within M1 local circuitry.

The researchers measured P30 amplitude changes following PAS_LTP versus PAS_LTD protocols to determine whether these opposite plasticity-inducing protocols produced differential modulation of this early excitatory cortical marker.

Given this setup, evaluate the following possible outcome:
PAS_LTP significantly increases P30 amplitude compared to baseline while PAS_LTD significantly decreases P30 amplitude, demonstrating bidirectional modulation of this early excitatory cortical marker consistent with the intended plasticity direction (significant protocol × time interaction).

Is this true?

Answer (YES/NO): NO